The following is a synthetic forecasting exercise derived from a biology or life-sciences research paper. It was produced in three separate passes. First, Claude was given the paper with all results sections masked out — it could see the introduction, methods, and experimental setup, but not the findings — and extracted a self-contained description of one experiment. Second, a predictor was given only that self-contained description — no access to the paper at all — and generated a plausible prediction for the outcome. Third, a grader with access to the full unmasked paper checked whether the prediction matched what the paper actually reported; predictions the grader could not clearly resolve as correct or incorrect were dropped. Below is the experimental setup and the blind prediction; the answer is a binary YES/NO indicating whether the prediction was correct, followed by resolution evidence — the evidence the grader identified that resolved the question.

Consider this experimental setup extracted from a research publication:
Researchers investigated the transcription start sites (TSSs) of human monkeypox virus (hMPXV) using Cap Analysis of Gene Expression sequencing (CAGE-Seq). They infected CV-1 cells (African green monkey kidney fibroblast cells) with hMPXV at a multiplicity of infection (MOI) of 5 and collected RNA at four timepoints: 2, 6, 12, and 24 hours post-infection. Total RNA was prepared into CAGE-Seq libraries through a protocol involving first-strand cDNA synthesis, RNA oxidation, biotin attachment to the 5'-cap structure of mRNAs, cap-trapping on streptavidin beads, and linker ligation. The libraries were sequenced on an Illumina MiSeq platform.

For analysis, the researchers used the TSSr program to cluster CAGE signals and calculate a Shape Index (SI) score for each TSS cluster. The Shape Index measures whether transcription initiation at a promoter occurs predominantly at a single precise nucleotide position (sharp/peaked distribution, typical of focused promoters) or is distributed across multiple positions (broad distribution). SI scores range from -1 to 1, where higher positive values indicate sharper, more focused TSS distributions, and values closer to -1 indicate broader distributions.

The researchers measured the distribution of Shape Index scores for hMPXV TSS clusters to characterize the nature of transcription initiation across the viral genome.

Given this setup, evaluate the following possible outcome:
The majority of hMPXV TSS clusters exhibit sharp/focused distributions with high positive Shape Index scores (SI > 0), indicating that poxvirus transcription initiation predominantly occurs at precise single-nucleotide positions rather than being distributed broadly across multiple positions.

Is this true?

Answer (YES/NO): YES